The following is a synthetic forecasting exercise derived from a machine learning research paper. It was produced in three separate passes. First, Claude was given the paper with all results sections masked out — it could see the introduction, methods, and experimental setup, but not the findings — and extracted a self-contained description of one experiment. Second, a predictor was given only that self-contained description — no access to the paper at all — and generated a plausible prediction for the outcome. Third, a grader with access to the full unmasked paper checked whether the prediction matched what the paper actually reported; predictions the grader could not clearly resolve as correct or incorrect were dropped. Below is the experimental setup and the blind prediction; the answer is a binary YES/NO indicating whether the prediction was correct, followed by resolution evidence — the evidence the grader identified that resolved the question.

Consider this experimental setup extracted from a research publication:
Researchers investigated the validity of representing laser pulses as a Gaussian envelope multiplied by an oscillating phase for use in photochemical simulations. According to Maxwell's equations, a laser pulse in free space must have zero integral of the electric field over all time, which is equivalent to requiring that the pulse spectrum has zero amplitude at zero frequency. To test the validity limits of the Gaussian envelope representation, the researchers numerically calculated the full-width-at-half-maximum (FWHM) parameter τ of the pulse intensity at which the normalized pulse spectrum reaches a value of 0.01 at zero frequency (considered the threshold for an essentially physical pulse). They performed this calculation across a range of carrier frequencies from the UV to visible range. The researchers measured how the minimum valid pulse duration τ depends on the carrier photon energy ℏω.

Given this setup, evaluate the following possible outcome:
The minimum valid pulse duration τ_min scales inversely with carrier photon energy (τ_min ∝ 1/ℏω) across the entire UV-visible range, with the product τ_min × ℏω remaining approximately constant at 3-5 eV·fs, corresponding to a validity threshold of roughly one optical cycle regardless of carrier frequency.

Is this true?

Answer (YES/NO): YES